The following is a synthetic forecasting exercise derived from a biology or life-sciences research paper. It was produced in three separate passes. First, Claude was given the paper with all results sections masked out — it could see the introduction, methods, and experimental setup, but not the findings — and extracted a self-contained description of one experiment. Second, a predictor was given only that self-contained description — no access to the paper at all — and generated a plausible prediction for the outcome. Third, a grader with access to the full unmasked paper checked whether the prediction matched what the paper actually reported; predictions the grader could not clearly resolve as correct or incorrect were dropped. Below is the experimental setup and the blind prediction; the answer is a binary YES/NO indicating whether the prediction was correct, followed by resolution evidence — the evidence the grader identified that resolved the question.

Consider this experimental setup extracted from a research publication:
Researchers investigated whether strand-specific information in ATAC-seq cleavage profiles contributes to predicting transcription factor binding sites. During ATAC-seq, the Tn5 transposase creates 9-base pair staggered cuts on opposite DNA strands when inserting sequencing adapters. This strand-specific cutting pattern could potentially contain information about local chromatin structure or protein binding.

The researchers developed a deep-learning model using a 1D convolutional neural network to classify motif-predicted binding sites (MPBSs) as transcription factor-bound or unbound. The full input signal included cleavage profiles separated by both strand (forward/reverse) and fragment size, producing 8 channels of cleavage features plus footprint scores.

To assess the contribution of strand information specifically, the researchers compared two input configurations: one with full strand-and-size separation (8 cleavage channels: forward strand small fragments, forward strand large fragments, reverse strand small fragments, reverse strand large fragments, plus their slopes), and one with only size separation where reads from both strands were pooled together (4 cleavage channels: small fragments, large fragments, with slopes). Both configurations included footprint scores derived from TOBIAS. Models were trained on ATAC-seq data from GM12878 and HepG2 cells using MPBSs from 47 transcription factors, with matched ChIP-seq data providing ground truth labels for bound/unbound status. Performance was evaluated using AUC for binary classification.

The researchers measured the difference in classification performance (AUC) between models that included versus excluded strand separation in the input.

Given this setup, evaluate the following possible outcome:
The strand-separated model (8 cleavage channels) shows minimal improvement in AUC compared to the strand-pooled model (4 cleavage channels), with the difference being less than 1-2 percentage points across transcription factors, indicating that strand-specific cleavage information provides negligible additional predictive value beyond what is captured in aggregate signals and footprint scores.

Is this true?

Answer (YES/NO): NO